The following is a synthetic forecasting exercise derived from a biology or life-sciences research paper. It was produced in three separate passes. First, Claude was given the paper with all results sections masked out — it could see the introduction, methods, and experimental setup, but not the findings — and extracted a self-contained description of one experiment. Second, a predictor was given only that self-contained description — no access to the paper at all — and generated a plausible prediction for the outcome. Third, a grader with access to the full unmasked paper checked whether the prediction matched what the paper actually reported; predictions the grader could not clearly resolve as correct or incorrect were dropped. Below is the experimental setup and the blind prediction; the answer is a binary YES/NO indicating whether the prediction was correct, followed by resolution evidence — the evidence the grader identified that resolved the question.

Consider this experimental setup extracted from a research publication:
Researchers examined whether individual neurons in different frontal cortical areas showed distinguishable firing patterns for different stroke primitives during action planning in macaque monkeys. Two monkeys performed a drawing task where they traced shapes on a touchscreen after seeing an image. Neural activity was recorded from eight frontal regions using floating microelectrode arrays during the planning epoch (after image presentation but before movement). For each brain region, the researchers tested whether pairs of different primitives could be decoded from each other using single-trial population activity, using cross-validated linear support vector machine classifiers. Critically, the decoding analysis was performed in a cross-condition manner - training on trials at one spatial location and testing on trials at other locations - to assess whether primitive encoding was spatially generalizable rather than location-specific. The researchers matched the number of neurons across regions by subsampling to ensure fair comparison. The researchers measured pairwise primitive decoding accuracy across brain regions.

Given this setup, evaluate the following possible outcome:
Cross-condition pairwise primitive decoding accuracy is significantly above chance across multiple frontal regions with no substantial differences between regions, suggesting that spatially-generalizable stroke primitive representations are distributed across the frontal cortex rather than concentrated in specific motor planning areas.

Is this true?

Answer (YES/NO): NO